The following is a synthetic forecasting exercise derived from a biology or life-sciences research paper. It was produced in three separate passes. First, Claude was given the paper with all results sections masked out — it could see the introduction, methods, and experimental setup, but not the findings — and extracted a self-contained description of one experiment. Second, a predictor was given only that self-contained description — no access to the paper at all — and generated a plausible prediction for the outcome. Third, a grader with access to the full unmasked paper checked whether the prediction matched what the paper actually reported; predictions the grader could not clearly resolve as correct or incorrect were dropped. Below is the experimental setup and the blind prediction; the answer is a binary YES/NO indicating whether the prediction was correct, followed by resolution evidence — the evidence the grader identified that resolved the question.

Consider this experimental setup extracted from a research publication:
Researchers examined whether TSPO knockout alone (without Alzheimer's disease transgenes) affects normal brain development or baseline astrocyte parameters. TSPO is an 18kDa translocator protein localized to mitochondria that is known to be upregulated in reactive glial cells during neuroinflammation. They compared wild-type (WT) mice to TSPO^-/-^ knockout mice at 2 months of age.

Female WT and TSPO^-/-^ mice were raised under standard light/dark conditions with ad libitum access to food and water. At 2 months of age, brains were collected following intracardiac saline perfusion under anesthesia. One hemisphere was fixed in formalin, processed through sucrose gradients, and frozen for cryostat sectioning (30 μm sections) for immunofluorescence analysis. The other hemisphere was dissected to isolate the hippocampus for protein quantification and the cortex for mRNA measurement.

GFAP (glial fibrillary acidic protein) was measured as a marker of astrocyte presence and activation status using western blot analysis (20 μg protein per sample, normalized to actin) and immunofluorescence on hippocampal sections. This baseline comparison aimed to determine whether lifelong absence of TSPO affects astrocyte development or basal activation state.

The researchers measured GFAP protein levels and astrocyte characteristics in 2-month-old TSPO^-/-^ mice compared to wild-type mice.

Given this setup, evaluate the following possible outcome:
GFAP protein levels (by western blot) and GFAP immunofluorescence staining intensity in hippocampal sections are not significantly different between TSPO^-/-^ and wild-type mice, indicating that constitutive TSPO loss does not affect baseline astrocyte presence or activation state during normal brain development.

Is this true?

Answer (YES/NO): YES